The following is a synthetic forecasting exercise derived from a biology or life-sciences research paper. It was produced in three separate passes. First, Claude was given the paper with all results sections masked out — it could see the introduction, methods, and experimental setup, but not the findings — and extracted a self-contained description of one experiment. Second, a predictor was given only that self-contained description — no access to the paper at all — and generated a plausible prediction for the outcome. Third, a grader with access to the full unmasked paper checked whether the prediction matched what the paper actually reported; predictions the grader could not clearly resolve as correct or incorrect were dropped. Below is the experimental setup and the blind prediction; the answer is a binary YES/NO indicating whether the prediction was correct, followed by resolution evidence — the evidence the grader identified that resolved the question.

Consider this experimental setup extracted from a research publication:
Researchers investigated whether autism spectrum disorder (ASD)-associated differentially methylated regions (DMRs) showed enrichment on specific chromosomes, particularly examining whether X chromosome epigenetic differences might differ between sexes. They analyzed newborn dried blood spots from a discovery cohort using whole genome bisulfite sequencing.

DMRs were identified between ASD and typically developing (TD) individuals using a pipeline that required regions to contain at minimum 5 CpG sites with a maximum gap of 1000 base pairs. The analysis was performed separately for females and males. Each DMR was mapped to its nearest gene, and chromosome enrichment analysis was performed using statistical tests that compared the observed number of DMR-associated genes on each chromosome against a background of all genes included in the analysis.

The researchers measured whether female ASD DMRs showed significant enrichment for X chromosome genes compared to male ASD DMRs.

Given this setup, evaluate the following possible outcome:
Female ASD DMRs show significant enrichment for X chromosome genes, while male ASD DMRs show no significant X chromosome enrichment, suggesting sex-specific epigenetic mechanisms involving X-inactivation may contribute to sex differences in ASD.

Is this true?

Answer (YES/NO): YES